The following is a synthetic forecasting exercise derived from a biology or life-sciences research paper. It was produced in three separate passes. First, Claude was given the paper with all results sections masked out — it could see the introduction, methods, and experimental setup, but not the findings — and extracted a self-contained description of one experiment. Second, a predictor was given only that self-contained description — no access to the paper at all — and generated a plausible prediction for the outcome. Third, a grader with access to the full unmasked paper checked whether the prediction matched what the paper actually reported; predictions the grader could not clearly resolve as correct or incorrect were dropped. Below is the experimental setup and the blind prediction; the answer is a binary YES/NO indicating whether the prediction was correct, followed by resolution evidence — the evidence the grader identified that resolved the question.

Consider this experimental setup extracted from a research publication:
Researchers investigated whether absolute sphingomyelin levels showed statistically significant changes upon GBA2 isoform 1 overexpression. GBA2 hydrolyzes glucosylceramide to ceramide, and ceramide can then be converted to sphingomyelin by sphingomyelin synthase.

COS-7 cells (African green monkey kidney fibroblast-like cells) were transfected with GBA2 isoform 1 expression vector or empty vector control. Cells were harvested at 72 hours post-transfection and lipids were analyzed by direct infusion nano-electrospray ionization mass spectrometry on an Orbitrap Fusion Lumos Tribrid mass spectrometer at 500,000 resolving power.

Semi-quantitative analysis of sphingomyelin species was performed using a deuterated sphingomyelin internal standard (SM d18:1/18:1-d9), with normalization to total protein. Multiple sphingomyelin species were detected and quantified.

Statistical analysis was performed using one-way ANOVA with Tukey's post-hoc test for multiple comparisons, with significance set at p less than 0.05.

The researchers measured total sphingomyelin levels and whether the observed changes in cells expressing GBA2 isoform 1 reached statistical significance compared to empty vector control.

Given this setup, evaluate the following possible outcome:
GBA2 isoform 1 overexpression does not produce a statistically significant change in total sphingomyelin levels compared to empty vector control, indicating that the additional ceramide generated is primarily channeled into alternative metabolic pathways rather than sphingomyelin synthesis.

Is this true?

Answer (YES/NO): YES